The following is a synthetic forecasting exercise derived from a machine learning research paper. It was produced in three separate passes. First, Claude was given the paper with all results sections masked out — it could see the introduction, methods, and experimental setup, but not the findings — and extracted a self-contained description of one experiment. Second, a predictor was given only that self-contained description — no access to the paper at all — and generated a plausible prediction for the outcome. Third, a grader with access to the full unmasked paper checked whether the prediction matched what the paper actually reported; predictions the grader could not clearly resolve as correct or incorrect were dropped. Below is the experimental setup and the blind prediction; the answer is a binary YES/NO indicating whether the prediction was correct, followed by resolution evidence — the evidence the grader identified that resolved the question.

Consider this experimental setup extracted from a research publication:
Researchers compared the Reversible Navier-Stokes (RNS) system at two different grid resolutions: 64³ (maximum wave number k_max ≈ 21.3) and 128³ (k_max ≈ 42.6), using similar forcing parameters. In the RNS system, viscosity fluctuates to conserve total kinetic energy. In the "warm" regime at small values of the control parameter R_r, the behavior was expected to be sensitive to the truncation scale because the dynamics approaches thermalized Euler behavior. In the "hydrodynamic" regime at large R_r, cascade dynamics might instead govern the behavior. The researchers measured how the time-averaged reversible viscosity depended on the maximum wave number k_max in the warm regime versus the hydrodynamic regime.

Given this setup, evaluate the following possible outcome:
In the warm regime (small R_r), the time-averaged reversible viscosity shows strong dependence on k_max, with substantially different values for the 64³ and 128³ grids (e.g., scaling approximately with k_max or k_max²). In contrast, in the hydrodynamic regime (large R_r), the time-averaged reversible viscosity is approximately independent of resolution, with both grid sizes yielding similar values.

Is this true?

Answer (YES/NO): NO